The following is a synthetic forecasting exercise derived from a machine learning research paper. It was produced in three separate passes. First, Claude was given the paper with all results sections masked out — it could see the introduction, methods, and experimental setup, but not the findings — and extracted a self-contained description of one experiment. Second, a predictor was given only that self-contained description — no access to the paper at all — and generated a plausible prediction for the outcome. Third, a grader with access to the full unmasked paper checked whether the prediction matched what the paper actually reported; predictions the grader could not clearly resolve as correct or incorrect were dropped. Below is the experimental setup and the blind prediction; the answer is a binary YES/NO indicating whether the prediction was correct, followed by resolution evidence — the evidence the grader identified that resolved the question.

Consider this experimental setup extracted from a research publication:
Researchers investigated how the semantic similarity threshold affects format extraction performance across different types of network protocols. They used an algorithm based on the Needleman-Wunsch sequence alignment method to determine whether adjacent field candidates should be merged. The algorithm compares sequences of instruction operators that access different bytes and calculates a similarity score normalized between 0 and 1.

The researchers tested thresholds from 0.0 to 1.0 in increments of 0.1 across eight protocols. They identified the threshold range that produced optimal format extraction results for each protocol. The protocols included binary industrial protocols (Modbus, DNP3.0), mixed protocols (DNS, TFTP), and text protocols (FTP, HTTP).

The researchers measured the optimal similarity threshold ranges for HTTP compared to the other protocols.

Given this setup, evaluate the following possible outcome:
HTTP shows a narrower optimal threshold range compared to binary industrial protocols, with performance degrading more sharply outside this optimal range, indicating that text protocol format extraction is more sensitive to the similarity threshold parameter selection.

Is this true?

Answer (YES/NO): YES